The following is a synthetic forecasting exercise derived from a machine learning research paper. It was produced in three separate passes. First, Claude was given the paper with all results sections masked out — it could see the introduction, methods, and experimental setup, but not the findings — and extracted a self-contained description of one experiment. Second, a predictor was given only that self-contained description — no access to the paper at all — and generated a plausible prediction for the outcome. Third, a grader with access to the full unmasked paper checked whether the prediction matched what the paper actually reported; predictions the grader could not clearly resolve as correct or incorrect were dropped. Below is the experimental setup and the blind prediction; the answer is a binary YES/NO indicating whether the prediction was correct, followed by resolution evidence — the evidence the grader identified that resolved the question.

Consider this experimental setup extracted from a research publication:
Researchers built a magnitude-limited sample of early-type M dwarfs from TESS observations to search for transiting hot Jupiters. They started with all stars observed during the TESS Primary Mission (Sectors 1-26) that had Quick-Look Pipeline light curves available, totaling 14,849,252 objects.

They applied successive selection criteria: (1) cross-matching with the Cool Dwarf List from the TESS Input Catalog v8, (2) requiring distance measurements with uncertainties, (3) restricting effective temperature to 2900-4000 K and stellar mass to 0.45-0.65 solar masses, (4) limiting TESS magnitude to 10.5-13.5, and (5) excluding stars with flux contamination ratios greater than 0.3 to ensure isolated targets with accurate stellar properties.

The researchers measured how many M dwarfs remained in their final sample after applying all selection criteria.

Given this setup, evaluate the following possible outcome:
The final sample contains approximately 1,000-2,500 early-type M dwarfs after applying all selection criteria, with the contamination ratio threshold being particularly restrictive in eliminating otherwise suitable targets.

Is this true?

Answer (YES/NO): NO